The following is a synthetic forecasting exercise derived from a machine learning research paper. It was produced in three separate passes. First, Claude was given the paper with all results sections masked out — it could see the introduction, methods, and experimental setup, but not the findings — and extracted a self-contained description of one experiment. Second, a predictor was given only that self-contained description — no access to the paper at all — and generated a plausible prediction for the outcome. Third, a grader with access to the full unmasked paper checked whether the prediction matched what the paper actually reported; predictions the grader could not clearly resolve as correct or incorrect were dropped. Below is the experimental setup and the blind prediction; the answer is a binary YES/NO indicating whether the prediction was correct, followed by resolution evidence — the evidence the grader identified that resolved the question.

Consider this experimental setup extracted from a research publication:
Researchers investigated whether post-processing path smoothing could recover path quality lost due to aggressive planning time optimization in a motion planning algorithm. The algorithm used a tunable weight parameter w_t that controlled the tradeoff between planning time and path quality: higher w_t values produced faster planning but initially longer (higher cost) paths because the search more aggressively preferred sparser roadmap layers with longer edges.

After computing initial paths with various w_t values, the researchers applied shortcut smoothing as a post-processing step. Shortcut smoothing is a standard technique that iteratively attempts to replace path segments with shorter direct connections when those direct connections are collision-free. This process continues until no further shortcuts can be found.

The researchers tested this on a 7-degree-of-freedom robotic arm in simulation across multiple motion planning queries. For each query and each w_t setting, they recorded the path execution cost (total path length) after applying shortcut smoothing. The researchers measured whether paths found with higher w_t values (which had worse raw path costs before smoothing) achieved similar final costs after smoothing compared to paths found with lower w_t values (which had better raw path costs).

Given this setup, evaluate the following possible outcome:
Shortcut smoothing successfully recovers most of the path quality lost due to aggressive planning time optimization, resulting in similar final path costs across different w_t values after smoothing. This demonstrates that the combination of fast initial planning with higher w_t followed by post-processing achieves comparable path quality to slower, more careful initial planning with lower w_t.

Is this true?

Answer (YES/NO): YES